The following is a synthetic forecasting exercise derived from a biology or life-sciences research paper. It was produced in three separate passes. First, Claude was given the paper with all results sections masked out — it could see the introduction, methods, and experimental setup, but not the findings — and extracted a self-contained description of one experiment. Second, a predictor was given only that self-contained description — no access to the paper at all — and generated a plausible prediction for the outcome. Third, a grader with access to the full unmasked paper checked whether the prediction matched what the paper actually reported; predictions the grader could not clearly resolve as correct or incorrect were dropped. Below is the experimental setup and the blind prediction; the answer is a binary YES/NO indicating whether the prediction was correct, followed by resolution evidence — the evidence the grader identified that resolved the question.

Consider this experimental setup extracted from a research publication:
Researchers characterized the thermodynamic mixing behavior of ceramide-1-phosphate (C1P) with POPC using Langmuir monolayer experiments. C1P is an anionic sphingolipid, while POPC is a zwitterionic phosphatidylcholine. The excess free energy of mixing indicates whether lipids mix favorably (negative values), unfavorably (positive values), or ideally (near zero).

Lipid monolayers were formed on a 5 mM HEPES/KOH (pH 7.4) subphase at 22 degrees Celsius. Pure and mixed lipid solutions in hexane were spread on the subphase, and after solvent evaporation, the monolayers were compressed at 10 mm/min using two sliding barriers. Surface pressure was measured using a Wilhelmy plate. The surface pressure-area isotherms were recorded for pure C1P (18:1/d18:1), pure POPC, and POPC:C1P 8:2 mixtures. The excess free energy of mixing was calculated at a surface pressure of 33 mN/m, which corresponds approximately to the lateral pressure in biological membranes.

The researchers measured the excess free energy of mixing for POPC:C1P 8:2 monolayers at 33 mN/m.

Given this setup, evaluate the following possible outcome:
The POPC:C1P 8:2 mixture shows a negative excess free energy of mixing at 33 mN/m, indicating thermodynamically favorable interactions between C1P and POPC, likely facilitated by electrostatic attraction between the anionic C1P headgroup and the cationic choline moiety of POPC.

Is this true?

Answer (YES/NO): YES